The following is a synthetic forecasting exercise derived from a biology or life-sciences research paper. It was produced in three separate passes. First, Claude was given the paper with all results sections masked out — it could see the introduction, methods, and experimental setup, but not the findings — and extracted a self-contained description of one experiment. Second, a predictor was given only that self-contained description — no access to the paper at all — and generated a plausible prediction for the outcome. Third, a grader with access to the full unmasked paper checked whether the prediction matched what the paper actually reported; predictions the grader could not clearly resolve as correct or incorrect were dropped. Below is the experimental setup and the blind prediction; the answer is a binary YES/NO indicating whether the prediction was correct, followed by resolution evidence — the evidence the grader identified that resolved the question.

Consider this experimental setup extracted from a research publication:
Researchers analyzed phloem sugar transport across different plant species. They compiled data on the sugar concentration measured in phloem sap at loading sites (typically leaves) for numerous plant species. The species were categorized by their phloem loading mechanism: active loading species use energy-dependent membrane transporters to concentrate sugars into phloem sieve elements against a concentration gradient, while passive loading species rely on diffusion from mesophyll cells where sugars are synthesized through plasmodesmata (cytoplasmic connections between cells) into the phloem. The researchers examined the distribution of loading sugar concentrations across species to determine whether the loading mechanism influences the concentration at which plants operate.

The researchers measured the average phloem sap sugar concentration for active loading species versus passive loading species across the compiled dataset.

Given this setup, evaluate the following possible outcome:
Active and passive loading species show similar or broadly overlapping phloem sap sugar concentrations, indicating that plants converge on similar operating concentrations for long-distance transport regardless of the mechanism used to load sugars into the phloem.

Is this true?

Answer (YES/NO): NO